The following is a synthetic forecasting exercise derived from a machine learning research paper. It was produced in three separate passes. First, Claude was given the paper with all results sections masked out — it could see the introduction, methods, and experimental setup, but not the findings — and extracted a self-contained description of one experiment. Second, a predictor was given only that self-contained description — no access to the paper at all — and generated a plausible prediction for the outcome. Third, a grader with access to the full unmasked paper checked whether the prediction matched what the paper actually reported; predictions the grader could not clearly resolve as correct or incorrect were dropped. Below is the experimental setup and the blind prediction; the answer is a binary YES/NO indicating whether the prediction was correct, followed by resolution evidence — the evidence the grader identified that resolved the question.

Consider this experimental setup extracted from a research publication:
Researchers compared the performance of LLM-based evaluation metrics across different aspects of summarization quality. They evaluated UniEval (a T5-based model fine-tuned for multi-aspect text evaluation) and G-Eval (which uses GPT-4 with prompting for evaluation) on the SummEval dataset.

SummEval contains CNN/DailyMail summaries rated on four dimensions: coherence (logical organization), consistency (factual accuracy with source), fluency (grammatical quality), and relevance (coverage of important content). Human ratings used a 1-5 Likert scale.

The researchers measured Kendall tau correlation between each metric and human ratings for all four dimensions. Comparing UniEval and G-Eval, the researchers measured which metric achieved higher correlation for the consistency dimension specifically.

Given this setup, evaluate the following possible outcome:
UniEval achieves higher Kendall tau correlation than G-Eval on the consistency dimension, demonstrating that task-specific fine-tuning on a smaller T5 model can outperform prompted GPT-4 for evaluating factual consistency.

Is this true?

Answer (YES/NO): NO